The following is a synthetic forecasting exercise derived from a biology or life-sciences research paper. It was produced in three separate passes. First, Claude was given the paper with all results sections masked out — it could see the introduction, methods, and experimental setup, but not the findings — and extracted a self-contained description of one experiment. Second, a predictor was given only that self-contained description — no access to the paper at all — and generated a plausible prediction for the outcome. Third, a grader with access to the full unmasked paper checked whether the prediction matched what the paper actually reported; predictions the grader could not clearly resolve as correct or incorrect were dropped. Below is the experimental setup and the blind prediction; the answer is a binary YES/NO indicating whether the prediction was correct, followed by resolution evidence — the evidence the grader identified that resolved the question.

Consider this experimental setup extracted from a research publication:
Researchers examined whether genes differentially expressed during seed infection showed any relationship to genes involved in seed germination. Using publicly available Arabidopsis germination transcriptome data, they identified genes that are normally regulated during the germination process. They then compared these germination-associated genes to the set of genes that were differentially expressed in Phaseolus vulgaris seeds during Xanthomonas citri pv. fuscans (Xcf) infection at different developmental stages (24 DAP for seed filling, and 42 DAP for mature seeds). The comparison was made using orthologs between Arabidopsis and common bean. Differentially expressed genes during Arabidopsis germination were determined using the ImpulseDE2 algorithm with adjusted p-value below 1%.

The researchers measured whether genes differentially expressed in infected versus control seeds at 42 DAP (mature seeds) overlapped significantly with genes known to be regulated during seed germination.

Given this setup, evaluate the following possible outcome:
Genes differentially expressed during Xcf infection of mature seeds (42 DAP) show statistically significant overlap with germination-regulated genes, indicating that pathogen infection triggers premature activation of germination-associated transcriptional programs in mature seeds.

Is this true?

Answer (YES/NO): NO